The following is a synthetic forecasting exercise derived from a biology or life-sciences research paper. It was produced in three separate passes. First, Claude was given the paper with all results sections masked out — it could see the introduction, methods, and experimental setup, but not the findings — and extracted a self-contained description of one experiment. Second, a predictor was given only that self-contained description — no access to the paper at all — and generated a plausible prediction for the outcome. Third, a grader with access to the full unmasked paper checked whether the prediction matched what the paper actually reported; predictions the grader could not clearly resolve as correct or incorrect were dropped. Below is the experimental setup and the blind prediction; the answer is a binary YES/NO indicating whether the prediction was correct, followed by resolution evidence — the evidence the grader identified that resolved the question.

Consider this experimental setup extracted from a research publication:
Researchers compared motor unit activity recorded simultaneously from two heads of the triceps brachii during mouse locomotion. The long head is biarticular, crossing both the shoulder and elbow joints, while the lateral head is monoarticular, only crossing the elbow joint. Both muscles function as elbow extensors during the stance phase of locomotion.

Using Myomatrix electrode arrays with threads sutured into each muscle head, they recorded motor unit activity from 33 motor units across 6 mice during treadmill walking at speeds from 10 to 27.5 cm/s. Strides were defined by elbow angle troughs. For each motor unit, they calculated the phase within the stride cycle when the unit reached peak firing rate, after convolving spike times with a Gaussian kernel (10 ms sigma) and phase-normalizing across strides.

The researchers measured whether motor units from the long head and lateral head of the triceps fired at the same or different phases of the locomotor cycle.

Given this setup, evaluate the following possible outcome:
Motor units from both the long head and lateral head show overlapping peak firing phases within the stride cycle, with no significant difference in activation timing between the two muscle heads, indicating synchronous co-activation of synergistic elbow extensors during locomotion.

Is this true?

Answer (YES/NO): NO